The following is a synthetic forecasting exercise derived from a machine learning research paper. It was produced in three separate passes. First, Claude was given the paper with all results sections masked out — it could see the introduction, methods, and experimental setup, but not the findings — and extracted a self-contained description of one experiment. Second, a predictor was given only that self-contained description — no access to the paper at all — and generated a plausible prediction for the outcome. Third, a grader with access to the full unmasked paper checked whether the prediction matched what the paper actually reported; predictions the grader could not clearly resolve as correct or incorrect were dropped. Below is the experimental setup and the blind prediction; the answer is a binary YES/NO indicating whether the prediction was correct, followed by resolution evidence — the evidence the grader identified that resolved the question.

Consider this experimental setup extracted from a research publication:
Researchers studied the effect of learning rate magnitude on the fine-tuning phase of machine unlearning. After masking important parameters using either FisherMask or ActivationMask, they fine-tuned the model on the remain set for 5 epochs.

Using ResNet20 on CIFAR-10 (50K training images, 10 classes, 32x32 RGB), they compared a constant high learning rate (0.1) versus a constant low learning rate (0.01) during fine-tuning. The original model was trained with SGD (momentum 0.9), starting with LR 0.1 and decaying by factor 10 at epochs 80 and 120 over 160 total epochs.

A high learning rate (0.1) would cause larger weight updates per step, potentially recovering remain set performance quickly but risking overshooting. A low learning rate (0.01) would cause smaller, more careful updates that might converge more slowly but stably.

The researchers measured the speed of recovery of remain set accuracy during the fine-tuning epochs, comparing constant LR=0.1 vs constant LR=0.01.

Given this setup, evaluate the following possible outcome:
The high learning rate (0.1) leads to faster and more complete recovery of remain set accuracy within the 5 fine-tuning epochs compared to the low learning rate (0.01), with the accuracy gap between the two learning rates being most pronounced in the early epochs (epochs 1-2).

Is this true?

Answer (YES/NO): NO